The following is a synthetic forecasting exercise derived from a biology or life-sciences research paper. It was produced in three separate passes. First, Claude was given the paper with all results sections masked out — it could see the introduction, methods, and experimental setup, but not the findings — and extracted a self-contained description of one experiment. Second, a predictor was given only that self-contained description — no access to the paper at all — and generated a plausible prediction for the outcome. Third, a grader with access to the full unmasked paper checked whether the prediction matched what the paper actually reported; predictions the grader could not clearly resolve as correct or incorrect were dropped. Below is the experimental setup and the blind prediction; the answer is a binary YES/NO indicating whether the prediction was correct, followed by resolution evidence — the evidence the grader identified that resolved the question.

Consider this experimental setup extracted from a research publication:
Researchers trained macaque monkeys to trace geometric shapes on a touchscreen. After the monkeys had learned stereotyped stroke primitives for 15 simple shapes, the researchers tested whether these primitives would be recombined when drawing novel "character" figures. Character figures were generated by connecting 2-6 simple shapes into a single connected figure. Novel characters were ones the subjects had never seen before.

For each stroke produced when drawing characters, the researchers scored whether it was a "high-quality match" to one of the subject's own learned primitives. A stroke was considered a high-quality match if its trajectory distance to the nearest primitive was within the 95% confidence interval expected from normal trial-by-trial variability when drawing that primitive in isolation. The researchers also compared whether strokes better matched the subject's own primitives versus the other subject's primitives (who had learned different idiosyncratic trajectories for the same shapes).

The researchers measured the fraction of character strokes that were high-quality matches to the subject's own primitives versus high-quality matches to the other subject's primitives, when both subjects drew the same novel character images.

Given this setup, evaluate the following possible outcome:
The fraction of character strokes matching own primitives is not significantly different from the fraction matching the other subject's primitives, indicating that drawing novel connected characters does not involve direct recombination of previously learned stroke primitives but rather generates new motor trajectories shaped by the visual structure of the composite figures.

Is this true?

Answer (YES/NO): NO